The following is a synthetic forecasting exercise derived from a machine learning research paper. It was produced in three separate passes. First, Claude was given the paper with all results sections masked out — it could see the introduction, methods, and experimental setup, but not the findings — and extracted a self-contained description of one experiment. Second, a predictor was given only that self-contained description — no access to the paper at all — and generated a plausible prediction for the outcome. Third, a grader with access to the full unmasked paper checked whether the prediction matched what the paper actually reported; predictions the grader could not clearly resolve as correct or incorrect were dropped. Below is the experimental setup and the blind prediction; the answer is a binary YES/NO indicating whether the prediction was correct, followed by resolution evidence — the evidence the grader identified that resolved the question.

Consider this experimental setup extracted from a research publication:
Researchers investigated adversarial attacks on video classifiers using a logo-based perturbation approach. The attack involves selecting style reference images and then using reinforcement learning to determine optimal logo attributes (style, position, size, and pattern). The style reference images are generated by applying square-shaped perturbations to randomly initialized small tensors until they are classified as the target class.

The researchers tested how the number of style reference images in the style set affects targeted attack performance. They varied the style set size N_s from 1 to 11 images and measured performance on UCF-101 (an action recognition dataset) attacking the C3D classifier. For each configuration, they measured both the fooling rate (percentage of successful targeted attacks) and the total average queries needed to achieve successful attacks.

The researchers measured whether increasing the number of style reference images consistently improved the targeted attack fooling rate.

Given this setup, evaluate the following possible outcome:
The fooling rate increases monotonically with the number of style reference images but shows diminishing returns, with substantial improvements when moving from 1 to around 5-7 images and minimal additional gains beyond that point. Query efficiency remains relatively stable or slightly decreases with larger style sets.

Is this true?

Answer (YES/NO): NO